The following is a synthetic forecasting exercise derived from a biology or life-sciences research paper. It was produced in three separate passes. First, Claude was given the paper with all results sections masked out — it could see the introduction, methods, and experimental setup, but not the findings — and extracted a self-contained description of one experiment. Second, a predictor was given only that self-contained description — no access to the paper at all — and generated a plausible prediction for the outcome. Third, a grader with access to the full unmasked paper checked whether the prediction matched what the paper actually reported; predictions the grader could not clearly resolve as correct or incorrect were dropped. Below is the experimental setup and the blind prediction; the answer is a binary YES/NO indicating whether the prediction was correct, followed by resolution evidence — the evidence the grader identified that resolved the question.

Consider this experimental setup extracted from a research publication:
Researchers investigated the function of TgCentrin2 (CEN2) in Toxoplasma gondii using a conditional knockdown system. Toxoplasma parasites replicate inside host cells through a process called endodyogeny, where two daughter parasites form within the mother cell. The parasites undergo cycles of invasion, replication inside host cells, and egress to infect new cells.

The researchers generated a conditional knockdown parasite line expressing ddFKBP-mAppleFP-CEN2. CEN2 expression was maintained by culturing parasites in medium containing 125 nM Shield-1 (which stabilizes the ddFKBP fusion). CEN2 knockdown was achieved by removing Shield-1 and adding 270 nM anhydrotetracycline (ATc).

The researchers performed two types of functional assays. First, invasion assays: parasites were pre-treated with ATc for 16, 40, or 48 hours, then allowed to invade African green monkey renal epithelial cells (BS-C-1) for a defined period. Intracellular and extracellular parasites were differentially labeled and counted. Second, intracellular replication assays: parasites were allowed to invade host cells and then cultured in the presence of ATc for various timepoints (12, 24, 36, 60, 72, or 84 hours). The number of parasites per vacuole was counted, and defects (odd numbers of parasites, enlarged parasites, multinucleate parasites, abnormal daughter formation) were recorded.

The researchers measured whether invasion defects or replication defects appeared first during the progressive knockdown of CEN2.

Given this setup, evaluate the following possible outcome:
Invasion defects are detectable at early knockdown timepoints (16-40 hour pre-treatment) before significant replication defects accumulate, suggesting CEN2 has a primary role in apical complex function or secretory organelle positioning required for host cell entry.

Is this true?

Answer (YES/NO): YES